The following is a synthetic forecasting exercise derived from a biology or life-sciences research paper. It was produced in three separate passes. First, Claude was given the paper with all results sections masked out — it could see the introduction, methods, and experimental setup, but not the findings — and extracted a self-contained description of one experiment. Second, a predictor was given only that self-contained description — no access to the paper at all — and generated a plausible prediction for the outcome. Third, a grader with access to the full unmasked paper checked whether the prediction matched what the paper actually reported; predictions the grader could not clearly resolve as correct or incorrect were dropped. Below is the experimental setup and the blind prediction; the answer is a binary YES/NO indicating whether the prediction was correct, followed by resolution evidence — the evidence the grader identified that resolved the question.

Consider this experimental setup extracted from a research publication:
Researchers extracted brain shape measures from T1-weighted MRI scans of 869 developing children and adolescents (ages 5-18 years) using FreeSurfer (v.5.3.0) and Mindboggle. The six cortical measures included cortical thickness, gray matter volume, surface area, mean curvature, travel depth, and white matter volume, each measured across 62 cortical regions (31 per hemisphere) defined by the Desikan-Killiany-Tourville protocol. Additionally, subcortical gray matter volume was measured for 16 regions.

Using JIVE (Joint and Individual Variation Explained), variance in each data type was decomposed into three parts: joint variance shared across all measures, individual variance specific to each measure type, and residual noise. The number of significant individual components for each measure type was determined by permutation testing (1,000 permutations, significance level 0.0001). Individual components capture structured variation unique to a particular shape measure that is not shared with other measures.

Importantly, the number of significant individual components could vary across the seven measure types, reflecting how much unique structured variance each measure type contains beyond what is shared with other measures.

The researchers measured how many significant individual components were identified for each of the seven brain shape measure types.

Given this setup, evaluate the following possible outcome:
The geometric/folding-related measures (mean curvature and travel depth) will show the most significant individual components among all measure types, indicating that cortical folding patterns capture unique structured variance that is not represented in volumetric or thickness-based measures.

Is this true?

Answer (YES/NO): NO